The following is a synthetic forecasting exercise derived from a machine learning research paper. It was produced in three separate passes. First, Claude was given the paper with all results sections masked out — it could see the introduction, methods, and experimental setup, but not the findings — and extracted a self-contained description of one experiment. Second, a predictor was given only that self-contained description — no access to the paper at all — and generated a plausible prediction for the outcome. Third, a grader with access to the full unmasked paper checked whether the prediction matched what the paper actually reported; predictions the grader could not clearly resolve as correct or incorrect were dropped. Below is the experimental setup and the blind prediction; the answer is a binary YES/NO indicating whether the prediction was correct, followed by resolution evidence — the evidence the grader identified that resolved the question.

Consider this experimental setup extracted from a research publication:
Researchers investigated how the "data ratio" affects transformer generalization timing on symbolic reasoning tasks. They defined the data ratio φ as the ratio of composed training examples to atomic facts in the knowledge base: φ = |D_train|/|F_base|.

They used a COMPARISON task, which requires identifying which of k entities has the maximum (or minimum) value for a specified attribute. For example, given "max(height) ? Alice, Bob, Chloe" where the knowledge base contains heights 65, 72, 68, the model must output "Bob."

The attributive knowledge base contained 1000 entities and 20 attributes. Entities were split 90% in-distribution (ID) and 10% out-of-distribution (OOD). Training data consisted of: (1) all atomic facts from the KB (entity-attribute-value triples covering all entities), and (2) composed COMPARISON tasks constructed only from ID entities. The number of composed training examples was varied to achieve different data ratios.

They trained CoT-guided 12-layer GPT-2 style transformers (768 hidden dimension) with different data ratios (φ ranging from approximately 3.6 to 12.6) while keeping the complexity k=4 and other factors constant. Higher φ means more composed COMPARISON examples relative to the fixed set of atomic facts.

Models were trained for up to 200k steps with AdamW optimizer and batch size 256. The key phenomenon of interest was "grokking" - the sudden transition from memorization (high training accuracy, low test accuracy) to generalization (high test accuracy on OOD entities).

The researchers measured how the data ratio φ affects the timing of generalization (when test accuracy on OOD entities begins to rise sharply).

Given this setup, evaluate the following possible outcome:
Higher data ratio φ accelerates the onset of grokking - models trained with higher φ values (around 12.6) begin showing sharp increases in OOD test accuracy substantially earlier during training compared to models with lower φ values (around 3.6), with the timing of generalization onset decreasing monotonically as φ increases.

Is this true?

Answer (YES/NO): YES